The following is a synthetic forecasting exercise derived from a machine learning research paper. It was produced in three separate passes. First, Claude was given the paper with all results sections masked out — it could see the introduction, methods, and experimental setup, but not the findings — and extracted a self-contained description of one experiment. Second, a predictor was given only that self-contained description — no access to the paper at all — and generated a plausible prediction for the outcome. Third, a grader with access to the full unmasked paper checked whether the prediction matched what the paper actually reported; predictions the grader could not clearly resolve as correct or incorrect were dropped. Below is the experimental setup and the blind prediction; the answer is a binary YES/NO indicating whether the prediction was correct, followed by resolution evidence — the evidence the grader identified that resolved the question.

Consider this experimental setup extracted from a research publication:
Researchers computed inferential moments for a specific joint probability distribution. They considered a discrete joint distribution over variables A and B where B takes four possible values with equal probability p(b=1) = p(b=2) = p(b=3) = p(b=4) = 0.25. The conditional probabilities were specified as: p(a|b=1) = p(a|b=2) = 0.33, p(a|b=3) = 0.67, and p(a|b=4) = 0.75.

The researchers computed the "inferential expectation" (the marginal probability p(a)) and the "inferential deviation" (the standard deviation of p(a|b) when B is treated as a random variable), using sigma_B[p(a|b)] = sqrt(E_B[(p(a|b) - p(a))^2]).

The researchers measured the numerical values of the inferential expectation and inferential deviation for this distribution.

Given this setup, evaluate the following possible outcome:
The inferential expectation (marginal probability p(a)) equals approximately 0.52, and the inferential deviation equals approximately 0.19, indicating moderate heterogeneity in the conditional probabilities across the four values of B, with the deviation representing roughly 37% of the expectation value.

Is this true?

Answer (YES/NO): YES